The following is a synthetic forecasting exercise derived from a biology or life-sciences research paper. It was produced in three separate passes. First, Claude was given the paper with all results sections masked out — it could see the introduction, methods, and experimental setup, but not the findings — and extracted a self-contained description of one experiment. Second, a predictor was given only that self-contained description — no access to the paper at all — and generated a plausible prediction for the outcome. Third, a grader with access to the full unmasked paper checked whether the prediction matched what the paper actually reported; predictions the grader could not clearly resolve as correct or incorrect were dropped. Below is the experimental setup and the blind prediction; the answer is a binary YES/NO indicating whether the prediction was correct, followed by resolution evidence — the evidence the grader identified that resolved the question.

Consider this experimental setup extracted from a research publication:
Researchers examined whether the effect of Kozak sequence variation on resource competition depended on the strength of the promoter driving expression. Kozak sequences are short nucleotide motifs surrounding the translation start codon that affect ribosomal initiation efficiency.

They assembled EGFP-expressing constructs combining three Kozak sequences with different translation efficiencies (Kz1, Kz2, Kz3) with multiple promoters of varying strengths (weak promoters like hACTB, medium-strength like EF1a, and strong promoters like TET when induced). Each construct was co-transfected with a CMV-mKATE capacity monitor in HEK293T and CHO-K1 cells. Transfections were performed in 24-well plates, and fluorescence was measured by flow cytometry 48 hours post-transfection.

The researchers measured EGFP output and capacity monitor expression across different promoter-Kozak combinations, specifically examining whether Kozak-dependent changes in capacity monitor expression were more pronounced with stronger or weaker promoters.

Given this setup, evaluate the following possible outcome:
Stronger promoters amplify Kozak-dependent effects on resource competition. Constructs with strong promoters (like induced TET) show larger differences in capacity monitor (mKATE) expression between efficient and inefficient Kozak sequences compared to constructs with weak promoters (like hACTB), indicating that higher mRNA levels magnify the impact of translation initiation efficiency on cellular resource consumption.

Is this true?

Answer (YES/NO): YES